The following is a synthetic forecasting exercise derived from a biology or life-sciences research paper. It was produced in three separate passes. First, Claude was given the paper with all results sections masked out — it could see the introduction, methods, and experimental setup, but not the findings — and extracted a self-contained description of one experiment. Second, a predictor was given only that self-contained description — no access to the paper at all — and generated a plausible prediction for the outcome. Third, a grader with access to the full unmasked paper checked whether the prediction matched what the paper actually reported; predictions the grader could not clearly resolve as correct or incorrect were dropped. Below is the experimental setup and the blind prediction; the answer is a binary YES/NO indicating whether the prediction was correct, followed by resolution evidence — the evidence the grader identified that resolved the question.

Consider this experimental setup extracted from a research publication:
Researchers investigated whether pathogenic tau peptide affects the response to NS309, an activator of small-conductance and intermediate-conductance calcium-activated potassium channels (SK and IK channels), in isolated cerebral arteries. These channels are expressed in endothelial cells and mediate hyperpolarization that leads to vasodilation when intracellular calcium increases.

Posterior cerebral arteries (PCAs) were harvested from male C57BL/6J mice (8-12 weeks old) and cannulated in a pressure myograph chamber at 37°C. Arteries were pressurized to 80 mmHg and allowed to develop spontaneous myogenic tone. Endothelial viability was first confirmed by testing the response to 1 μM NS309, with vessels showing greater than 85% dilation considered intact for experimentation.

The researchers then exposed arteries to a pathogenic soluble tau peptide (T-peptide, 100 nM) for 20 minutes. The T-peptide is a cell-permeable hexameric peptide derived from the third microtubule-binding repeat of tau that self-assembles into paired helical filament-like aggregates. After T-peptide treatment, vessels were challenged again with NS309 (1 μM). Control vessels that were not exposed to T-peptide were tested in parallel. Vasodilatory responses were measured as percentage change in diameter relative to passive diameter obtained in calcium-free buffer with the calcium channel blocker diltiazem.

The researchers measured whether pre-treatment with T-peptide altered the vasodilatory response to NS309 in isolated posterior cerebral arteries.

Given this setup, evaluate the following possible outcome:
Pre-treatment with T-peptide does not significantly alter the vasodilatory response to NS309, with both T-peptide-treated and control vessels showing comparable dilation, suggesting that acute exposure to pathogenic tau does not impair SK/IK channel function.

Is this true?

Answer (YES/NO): YES